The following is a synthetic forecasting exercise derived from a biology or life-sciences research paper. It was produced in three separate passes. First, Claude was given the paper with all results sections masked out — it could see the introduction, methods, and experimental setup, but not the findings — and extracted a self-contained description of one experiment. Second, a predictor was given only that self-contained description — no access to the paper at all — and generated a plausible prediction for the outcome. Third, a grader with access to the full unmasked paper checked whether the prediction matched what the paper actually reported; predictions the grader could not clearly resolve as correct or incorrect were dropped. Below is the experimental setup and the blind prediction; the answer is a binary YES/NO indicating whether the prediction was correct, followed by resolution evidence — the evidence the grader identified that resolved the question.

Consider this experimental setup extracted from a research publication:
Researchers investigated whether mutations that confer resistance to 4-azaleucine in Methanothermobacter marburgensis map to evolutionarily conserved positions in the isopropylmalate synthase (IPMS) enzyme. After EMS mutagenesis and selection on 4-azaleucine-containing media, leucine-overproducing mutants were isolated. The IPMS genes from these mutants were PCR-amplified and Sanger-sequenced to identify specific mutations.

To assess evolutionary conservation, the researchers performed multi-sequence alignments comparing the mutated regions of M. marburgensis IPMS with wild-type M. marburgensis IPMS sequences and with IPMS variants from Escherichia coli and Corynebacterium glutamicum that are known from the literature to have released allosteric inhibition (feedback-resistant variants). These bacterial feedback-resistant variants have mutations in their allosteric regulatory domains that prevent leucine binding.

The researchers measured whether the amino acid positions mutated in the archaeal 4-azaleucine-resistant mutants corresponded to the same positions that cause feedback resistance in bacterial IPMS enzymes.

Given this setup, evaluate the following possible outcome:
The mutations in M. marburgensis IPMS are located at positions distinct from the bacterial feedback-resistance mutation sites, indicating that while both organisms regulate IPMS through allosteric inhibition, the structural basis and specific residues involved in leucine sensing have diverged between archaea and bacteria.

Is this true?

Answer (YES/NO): NO